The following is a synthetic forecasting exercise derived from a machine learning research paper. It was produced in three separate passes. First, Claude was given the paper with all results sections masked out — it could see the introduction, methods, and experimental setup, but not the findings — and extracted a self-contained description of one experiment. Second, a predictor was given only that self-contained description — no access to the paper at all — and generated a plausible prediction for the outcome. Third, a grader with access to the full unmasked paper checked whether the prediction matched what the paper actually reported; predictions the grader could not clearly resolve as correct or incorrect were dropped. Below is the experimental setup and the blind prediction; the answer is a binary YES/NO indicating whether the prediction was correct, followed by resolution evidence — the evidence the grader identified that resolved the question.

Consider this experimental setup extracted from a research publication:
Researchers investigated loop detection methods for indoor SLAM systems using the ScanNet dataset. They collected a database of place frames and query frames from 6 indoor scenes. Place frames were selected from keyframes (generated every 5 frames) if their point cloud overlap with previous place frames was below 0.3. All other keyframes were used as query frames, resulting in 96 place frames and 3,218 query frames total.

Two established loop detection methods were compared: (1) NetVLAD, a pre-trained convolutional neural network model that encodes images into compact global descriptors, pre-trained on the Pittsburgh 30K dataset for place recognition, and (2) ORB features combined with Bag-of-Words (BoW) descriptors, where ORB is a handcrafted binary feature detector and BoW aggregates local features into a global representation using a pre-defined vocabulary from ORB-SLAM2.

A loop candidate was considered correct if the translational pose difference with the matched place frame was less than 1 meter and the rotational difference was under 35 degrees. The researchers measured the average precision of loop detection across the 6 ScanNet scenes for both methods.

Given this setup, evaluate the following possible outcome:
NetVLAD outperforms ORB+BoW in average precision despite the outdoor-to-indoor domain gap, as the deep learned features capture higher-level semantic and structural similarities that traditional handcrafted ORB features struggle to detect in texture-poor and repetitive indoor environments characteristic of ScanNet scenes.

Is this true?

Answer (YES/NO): NO